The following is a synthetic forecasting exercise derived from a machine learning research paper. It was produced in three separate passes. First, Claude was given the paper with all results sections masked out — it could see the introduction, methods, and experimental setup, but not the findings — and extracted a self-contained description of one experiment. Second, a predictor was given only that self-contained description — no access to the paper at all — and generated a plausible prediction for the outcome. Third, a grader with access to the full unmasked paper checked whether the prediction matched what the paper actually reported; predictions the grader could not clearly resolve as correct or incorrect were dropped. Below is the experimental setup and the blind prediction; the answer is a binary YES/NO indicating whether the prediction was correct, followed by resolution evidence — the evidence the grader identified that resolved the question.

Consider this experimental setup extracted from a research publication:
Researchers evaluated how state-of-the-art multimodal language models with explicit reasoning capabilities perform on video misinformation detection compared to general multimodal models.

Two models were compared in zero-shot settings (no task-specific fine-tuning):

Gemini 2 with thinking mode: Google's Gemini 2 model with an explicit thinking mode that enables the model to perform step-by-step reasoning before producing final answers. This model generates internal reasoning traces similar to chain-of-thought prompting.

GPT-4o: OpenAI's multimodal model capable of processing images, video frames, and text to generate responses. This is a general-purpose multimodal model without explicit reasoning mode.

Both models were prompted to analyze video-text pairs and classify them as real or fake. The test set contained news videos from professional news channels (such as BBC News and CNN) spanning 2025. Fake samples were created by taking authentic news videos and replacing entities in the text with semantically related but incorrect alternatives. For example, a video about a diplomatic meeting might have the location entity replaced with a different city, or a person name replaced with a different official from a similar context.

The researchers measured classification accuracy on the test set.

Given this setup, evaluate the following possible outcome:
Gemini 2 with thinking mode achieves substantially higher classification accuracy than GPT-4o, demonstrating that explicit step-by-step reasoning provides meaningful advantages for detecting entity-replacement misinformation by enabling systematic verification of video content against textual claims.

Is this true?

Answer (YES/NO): NO